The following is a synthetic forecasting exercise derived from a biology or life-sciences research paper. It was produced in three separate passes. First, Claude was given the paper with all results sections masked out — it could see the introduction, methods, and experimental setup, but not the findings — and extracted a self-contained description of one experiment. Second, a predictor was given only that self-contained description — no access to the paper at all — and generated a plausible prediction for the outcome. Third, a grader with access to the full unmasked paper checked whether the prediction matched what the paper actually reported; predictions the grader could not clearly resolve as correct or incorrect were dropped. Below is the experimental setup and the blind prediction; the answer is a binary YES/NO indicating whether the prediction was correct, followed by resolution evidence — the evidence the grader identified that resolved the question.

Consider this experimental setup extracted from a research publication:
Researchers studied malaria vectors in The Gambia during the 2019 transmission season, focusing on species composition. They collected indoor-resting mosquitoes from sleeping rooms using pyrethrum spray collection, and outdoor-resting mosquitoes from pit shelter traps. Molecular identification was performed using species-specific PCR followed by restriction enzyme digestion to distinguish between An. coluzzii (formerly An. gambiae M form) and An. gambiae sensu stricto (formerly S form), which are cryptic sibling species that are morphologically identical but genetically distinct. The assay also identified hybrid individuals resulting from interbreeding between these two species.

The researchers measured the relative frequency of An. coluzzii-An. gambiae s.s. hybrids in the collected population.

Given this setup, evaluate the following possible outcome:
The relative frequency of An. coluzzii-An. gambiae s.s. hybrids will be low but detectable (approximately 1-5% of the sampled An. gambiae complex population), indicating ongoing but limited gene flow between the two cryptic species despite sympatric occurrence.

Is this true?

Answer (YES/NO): YES